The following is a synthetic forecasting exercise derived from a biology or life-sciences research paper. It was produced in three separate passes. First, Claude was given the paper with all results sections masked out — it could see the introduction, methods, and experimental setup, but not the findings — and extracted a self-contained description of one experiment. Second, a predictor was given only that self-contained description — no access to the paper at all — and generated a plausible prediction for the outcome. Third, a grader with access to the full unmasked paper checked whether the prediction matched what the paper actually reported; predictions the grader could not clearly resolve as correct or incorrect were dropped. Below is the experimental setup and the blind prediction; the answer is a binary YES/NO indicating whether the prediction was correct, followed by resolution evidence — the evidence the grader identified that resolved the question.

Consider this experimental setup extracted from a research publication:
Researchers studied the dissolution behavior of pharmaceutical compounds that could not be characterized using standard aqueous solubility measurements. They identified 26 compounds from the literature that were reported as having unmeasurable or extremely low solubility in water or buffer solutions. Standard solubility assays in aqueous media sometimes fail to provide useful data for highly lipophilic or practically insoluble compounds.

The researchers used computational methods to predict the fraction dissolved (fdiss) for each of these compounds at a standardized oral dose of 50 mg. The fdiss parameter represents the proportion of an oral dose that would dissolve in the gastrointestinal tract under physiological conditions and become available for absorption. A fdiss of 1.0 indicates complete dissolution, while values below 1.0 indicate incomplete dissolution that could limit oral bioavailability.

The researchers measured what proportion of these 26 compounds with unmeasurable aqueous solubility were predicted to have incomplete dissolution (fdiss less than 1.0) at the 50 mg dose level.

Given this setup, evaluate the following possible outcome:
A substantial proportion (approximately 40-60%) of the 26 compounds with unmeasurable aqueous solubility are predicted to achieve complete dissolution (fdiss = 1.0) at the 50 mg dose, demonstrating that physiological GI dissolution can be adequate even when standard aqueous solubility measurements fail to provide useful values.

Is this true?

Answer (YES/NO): NO